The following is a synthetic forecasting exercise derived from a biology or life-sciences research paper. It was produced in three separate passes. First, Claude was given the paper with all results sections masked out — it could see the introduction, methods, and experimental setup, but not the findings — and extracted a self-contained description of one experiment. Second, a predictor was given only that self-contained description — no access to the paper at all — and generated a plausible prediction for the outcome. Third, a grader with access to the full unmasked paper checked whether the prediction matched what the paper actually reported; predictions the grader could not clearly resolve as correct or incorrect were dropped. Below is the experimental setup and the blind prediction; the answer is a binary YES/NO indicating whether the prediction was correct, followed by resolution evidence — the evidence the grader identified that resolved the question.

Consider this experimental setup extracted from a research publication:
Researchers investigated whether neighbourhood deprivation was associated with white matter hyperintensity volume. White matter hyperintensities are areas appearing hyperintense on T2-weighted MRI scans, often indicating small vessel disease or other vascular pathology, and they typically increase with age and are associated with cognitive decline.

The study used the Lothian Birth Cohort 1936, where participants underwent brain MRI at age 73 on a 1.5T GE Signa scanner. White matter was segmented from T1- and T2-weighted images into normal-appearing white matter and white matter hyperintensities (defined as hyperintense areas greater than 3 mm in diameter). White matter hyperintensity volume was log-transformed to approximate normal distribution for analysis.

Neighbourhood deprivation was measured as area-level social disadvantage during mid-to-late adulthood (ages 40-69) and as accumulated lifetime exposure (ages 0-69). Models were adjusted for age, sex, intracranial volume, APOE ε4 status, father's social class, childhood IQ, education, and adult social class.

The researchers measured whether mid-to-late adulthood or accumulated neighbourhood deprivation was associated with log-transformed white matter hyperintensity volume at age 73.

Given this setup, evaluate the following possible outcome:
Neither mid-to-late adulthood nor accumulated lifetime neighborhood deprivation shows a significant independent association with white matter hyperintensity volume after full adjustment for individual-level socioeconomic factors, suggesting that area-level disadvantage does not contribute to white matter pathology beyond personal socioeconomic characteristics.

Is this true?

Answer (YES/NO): YES